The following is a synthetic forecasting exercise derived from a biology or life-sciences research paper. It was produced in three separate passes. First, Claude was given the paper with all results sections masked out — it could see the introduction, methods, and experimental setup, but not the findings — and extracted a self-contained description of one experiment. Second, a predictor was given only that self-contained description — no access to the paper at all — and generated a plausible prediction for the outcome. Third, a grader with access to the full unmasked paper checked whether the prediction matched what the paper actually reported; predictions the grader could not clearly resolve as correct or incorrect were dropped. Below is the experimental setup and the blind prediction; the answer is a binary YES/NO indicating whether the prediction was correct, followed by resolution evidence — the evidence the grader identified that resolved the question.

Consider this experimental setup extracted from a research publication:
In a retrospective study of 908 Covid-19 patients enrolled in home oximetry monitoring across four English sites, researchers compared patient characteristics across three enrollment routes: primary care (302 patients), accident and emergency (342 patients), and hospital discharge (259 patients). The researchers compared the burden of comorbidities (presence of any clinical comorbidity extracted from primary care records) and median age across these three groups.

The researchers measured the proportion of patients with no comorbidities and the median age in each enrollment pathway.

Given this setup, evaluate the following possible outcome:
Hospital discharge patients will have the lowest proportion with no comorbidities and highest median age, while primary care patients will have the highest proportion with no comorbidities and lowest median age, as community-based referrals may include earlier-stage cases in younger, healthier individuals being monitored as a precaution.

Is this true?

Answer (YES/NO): NO